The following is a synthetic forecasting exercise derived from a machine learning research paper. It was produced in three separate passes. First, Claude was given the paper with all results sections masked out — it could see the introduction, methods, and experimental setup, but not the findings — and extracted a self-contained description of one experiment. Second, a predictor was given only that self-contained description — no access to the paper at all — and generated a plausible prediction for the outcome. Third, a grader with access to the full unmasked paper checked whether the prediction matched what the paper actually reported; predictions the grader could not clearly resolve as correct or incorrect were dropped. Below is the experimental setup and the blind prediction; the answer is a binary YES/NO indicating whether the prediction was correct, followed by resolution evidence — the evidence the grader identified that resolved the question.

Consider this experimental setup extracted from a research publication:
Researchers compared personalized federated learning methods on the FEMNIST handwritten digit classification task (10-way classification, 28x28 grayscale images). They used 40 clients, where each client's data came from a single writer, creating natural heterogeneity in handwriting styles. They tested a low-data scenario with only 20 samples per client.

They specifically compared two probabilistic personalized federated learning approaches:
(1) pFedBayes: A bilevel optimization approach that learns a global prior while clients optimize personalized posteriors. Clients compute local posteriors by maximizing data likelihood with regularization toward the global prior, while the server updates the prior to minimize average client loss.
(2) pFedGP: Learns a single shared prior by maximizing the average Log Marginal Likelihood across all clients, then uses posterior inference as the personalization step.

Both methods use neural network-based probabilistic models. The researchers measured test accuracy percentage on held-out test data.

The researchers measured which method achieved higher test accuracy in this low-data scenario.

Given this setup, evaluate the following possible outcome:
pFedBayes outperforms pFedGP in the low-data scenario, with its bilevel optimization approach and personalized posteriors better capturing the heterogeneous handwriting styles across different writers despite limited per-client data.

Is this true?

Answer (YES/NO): YES